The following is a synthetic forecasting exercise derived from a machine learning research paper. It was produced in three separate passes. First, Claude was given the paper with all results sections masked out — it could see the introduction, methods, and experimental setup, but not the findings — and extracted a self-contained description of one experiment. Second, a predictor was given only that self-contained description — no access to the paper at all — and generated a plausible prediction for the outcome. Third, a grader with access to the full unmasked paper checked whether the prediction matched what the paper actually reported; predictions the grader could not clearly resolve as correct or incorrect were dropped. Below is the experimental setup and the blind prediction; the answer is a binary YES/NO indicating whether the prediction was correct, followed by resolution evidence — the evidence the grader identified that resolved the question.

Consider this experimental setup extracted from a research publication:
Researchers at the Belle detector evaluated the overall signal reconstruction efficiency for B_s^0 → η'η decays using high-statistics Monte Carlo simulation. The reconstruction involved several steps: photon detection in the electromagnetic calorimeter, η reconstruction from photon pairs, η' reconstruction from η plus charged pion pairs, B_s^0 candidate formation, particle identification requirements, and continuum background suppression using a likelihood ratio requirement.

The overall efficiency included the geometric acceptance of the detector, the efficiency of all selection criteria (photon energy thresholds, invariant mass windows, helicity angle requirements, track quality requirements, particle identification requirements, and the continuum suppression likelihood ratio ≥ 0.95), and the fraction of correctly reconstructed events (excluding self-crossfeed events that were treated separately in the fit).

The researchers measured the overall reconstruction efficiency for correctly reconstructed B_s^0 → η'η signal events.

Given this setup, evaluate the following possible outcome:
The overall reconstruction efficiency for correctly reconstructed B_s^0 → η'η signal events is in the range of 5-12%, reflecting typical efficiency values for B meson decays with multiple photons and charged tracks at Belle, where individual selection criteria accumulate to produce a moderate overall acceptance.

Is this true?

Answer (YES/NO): YES